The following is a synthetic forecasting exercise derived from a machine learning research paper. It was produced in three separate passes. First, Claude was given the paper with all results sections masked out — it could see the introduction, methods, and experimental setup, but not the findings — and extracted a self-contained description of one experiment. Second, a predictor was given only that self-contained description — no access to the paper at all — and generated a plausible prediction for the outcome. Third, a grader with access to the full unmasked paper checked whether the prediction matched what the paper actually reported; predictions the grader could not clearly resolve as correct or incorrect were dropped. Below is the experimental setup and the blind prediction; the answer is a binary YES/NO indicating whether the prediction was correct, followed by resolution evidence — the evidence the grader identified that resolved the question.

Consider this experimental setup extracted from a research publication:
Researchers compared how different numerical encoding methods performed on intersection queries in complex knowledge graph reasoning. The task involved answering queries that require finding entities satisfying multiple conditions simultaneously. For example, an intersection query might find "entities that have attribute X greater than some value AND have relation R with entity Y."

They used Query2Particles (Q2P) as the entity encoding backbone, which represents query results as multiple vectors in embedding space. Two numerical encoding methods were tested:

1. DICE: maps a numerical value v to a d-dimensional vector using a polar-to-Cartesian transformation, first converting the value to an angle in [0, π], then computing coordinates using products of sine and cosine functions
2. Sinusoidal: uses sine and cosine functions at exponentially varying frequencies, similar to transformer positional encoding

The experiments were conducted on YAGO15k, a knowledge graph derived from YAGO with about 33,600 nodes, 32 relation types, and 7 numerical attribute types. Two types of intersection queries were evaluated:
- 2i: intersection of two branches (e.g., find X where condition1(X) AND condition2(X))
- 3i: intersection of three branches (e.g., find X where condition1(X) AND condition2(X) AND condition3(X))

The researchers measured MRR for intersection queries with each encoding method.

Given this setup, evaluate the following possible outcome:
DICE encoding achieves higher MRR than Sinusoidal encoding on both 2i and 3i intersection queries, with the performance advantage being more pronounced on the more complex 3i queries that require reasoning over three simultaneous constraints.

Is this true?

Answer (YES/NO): NO